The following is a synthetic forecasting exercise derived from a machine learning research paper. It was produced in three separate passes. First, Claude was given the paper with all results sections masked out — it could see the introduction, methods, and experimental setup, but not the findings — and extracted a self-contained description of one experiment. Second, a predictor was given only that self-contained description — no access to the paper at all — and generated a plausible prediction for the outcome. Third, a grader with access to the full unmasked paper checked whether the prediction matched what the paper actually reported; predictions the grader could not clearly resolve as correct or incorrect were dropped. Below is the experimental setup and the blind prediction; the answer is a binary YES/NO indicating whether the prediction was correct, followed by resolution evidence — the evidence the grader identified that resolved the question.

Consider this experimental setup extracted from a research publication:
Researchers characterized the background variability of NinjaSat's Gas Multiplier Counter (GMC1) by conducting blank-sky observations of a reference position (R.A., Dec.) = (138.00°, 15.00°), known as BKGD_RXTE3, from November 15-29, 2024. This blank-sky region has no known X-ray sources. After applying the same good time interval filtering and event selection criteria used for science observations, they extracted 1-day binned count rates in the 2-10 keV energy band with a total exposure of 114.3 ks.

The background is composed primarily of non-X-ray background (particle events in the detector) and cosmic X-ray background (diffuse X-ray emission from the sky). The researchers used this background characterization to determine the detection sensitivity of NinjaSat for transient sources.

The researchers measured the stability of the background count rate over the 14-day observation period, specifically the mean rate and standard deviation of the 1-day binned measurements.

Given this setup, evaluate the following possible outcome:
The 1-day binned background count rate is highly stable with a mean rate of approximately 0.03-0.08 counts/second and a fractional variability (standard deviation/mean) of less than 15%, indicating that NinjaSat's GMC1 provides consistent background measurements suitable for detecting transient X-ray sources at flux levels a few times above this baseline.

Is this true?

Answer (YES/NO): NO